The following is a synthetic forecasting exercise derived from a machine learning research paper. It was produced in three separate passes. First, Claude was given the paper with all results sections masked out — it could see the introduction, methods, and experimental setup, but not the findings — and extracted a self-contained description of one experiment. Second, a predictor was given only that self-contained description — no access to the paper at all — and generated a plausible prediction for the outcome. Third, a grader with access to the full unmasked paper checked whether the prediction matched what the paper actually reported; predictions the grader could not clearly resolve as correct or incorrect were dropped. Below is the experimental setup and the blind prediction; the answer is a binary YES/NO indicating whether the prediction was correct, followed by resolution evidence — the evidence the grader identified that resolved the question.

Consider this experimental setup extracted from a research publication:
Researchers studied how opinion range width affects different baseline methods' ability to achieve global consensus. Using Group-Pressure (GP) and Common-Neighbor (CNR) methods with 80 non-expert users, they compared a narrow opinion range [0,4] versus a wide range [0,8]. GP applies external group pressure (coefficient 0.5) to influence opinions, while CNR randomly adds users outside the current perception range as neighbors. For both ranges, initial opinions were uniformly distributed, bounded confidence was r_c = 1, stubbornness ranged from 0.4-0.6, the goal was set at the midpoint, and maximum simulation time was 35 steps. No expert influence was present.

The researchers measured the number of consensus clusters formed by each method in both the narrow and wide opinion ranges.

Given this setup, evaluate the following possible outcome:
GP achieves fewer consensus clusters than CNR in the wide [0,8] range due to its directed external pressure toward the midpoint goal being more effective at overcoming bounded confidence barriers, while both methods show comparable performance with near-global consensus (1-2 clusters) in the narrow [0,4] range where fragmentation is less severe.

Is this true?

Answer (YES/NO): NO